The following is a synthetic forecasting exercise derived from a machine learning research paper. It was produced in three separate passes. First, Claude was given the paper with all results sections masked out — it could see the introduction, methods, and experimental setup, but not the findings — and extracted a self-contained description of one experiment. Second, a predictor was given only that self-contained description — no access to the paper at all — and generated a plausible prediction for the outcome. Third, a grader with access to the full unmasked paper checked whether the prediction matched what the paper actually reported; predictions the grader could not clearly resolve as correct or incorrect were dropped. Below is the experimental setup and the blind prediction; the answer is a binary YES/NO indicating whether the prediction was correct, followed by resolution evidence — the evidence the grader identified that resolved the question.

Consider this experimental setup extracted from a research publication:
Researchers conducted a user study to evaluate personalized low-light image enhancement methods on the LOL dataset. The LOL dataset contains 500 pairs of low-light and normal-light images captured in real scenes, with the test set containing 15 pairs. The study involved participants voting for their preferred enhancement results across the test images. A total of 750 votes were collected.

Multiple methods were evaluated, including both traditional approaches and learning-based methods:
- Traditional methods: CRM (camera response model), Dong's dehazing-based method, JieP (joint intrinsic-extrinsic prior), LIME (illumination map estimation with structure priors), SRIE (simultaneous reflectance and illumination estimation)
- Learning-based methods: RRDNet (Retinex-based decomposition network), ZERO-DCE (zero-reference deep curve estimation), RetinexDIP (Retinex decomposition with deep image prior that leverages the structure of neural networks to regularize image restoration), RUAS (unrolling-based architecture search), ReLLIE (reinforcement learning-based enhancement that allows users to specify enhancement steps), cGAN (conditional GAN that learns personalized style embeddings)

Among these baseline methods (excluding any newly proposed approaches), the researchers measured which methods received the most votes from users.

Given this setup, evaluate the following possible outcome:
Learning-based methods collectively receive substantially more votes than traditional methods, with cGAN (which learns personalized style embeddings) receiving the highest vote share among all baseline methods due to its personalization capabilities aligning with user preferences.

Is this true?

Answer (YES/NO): YES